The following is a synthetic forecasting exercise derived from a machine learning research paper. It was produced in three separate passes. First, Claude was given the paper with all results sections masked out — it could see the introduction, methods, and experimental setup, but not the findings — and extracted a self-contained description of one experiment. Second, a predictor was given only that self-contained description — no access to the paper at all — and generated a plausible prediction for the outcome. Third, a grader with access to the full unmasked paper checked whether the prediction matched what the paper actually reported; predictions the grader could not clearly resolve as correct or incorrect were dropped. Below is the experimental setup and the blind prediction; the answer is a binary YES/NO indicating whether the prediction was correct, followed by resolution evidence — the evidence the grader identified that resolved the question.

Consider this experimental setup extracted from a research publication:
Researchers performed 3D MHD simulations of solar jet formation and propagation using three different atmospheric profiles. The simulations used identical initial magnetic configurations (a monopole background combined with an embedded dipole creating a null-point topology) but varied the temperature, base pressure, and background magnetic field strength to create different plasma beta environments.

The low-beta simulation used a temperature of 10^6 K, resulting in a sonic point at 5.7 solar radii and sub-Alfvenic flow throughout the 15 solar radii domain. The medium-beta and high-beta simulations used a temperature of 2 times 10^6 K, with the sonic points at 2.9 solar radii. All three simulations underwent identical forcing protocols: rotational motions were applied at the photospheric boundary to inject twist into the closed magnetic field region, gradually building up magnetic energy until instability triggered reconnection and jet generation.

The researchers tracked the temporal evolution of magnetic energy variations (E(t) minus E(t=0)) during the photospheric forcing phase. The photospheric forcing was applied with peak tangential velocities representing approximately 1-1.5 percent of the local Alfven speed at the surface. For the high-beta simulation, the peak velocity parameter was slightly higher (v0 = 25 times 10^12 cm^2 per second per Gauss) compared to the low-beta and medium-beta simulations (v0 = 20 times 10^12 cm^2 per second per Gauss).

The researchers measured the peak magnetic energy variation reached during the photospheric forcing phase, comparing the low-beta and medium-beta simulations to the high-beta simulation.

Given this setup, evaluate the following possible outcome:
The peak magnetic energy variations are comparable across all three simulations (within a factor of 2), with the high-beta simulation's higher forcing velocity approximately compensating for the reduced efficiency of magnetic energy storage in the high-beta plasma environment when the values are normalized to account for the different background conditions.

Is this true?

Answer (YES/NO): NO